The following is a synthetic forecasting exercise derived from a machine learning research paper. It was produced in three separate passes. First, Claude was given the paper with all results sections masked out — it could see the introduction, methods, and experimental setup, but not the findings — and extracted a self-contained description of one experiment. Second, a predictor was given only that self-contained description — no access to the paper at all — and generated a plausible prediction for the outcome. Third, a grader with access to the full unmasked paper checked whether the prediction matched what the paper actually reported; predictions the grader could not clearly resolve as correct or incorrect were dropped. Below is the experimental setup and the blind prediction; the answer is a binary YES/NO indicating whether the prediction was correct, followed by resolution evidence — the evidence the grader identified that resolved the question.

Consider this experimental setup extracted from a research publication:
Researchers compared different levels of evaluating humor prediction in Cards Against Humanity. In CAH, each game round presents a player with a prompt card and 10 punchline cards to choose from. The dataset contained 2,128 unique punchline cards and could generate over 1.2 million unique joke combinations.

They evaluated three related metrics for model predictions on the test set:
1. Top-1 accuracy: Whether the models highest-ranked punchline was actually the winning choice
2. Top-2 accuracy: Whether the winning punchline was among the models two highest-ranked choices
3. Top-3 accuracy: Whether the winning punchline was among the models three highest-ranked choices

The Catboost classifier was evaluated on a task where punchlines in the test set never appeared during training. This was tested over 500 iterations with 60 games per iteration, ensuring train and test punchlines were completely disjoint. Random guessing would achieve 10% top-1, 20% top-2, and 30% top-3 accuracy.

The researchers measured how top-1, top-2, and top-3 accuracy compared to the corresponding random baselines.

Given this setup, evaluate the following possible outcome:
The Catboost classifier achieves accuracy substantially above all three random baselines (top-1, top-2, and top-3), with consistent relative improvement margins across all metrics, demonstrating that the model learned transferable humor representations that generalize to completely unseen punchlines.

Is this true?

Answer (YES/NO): NO